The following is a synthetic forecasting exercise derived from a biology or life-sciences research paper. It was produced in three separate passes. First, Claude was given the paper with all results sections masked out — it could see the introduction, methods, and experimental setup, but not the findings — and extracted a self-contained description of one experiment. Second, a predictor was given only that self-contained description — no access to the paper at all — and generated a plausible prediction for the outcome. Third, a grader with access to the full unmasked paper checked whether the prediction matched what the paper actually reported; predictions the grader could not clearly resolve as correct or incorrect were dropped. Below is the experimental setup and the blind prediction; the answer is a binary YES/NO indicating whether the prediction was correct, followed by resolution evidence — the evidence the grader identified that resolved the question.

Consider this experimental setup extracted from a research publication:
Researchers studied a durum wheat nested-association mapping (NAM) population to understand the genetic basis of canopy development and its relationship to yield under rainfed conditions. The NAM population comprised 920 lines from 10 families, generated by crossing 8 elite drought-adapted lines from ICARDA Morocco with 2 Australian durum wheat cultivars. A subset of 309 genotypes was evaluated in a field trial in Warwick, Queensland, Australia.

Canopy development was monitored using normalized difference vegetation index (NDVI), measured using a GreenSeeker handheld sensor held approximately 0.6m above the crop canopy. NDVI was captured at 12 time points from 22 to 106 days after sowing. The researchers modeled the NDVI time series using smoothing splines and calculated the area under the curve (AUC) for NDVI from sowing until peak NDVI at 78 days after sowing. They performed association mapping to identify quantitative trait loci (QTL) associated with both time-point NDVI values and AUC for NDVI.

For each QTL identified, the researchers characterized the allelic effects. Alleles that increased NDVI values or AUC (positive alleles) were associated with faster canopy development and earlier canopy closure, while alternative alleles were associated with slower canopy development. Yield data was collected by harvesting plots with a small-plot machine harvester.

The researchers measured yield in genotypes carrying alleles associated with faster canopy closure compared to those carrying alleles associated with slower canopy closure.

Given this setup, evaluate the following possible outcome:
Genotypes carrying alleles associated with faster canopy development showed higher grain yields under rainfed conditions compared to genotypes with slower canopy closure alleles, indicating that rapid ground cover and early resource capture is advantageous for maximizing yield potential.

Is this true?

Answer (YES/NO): NO